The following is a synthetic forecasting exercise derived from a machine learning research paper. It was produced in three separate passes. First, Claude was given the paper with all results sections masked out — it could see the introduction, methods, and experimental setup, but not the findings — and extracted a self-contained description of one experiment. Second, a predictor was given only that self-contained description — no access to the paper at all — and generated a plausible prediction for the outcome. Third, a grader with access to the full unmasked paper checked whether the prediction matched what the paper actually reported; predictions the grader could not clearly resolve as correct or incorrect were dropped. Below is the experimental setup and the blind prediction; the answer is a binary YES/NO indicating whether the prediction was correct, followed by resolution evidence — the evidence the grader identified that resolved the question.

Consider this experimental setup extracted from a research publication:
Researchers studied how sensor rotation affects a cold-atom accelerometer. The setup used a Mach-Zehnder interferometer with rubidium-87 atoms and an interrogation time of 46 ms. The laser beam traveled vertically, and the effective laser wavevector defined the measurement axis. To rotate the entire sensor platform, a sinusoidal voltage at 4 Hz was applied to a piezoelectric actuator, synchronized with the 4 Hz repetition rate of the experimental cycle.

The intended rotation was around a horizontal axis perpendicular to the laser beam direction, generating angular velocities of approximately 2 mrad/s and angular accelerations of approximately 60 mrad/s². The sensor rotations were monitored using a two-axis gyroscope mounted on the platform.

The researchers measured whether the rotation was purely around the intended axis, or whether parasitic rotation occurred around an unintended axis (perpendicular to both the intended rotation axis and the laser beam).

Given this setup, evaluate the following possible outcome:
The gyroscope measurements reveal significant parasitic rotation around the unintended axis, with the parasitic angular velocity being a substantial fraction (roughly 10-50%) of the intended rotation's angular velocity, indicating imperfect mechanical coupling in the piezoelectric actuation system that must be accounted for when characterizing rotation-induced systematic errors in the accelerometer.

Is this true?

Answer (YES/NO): NO